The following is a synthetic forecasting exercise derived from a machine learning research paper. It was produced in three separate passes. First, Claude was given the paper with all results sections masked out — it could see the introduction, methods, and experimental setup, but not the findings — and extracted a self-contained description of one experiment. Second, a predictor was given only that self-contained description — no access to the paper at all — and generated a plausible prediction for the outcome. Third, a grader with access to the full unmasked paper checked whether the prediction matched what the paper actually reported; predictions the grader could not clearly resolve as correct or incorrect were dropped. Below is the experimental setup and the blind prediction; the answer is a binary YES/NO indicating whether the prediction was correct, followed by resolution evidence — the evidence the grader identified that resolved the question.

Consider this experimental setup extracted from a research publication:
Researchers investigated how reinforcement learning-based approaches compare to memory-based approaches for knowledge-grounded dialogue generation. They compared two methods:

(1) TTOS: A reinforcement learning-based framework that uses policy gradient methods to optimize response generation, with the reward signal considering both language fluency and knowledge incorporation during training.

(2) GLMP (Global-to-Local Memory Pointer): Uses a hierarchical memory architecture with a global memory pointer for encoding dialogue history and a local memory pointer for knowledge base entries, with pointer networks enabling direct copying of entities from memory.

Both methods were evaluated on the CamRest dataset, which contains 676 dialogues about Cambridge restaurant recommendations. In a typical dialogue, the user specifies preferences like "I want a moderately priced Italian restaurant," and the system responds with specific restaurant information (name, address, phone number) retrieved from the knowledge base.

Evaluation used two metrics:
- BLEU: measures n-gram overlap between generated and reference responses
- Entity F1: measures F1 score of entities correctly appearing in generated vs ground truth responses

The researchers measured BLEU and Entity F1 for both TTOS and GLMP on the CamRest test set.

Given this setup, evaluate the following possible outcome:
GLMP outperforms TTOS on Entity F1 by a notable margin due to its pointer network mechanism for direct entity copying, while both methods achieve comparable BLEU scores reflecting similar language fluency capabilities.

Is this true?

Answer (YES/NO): NO